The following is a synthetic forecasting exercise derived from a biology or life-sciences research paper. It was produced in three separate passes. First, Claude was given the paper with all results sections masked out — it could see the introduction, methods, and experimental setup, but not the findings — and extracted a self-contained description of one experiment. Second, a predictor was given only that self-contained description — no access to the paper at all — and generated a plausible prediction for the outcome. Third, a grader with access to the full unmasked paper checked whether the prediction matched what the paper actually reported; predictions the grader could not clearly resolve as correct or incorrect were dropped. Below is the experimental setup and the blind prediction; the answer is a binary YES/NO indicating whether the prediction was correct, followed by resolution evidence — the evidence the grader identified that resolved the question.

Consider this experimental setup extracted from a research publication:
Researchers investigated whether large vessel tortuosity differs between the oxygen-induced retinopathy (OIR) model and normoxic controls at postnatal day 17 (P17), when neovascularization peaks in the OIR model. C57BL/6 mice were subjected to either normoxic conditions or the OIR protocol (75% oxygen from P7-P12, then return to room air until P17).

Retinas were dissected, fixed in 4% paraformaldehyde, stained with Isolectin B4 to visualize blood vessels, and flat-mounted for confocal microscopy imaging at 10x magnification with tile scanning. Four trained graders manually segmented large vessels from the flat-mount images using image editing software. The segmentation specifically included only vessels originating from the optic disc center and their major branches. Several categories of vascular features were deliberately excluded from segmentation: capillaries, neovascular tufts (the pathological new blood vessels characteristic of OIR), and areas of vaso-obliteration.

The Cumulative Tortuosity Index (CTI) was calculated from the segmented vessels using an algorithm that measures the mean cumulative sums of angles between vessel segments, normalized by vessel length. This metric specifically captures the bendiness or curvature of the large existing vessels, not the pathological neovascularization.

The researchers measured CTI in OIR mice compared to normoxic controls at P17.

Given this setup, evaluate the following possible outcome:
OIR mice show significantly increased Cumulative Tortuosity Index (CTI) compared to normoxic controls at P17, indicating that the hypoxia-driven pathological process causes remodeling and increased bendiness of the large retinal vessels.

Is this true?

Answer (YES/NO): YES